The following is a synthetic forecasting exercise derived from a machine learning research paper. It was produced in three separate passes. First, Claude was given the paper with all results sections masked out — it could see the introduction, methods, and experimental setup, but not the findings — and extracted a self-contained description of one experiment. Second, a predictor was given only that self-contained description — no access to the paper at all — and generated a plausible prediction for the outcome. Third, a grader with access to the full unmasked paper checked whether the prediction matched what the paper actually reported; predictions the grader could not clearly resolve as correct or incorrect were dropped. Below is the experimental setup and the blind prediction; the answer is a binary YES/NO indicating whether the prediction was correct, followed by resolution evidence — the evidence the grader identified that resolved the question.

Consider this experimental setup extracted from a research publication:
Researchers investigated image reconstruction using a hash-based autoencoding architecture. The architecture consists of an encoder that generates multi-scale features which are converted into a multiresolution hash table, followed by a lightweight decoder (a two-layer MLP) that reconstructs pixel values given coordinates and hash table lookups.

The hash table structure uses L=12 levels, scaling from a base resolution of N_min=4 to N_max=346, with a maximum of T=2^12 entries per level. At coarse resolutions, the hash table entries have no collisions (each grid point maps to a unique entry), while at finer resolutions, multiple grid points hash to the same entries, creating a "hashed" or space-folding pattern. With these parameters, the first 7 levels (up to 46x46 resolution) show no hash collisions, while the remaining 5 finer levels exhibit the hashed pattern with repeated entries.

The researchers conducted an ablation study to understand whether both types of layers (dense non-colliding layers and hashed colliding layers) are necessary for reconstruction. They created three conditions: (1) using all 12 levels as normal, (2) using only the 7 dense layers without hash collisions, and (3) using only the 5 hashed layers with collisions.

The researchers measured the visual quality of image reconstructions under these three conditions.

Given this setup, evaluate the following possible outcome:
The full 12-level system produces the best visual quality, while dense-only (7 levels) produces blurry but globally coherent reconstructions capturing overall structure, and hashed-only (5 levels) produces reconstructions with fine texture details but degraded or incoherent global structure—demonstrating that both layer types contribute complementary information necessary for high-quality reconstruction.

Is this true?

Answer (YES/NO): NO